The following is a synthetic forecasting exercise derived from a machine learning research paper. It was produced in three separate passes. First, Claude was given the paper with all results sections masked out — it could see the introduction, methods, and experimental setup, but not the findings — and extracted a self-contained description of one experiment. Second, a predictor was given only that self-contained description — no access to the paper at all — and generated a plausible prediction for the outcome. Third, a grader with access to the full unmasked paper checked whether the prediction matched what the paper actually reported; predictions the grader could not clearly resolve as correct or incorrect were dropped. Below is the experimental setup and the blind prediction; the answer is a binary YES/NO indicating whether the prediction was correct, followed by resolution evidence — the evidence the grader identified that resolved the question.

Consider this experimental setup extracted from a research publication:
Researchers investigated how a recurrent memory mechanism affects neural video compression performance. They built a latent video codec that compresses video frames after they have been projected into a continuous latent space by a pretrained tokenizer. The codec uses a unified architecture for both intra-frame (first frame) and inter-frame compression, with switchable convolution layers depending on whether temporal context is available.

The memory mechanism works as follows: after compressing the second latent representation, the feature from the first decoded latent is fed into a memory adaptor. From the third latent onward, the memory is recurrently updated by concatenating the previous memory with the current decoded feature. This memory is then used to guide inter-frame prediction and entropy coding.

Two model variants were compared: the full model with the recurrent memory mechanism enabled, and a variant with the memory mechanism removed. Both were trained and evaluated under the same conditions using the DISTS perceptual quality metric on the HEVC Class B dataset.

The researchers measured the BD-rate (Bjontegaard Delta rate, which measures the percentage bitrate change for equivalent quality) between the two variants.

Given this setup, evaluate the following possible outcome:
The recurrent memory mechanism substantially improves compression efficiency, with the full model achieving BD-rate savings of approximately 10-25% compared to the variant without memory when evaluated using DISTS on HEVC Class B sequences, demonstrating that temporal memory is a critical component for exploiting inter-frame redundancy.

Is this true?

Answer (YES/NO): NO